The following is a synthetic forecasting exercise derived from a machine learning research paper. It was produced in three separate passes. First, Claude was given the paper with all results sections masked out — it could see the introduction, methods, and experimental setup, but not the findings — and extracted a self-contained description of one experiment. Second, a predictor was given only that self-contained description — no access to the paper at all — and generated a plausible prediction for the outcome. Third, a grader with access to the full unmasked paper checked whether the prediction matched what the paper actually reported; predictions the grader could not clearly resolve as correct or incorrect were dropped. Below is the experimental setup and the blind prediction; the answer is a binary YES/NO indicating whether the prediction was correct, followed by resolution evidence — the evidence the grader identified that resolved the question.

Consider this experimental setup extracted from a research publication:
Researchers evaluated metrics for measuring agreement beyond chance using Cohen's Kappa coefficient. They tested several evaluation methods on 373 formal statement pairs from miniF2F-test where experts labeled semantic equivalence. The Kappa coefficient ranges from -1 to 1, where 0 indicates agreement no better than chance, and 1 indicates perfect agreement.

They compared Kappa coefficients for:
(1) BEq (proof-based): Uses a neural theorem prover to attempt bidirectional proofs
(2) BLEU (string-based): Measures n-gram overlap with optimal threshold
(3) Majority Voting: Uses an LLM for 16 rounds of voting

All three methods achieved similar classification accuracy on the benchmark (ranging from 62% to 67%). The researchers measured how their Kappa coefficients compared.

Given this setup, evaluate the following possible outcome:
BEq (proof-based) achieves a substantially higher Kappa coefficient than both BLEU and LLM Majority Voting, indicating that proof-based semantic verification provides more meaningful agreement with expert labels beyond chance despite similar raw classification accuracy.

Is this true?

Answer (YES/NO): NO